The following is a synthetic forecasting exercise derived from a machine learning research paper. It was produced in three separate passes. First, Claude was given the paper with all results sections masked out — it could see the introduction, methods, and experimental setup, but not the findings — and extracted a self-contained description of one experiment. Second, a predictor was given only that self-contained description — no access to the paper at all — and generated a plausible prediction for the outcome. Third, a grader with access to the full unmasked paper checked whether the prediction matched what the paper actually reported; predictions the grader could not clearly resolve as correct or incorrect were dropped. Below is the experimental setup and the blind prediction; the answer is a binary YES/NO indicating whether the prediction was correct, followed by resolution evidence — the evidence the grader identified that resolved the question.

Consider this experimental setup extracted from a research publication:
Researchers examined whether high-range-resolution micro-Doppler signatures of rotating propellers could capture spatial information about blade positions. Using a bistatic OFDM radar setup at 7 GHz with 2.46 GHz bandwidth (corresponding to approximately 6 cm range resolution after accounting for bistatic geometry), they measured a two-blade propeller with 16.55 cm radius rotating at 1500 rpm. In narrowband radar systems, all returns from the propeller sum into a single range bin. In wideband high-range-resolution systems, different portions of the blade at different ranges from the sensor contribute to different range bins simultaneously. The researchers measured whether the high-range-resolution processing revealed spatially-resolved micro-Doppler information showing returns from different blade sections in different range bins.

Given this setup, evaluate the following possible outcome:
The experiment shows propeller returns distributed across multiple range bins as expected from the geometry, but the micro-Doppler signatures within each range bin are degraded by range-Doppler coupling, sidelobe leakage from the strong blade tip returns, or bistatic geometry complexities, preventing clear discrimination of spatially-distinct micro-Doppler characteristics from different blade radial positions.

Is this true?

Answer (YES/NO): NO